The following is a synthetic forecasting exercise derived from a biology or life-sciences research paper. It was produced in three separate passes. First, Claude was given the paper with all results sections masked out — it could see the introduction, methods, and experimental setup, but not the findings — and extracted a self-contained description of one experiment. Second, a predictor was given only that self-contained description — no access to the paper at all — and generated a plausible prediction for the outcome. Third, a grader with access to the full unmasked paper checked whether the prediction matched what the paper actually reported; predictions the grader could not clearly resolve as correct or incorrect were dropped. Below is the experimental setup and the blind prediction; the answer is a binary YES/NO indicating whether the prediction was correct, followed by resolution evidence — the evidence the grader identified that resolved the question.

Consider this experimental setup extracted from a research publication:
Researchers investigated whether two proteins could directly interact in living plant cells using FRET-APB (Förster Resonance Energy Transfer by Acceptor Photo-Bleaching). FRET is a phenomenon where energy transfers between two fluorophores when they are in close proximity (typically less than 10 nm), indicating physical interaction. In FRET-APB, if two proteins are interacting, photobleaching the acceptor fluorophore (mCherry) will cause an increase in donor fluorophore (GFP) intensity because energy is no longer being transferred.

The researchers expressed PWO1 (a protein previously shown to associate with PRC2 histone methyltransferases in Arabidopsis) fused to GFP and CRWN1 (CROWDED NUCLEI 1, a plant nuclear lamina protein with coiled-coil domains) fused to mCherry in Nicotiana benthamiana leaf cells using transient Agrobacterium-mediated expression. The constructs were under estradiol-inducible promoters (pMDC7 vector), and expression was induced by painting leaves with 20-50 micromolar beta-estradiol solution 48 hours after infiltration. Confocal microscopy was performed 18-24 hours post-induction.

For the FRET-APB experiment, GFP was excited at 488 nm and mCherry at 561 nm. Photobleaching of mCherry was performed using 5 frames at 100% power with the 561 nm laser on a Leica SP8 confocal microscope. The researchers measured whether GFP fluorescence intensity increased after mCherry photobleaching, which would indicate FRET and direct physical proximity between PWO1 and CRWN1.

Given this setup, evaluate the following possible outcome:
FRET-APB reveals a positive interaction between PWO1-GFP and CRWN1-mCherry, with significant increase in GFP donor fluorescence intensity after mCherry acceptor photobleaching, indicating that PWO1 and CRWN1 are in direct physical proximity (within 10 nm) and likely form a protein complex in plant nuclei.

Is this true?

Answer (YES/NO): NO